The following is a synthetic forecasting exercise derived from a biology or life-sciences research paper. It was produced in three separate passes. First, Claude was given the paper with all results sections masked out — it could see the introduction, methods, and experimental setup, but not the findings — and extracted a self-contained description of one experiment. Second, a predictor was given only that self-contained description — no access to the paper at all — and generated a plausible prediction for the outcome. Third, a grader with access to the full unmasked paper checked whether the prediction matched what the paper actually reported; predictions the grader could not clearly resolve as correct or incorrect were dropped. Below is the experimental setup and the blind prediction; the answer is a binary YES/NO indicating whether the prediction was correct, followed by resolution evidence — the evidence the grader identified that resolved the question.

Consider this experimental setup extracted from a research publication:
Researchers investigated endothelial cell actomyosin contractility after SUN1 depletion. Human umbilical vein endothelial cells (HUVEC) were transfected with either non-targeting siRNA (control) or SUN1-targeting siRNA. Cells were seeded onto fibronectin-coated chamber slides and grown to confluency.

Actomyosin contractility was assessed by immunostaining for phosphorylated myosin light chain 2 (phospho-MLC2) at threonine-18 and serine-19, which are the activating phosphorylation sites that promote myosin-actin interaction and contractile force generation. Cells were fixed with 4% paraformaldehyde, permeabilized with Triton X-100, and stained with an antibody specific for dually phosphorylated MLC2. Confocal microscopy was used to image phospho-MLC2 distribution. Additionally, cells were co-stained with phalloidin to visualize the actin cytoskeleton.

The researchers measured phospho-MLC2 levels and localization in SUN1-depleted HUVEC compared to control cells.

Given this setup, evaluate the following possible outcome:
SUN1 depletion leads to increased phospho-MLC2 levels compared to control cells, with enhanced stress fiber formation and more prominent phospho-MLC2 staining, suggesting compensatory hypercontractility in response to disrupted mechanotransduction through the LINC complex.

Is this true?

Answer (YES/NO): YES